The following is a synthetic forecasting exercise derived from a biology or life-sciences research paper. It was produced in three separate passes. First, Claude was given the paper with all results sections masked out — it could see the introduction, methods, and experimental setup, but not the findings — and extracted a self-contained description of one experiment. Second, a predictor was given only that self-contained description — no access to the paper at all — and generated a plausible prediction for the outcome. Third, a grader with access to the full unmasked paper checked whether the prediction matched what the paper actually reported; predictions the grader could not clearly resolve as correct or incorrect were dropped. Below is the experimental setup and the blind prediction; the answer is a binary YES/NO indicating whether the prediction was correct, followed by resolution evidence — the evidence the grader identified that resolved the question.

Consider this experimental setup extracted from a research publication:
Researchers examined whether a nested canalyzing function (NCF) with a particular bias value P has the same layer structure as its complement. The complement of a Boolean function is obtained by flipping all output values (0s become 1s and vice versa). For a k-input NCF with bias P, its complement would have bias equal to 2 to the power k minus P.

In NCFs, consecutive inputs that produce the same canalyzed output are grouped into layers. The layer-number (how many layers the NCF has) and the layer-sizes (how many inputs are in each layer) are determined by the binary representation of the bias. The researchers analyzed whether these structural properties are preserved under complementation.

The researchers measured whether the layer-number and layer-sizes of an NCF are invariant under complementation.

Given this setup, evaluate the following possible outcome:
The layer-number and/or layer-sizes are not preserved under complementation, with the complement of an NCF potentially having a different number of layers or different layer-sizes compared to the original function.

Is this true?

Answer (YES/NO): NO